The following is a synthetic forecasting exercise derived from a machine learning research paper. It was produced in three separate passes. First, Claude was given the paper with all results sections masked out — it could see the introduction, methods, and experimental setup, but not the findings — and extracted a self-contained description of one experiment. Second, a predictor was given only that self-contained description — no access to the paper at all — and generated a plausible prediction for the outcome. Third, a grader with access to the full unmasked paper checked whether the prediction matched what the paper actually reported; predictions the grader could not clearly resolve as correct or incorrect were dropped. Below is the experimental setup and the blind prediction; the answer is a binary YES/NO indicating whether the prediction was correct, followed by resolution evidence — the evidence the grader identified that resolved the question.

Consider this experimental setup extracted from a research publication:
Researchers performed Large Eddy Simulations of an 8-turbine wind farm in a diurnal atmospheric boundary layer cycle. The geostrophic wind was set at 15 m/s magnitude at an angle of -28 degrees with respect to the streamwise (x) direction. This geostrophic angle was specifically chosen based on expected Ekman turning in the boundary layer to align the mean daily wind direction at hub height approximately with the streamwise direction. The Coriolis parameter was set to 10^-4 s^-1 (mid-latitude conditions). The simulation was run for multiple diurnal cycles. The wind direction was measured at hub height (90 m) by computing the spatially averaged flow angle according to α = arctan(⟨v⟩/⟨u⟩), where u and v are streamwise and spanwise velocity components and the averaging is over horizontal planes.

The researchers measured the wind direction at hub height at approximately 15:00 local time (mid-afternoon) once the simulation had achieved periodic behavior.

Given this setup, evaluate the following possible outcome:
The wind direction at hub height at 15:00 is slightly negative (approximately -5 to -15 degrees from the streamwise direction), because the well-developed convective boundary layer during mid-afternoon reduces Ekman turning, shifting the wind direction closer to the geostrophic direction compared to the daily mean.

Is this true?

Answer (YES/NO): NO